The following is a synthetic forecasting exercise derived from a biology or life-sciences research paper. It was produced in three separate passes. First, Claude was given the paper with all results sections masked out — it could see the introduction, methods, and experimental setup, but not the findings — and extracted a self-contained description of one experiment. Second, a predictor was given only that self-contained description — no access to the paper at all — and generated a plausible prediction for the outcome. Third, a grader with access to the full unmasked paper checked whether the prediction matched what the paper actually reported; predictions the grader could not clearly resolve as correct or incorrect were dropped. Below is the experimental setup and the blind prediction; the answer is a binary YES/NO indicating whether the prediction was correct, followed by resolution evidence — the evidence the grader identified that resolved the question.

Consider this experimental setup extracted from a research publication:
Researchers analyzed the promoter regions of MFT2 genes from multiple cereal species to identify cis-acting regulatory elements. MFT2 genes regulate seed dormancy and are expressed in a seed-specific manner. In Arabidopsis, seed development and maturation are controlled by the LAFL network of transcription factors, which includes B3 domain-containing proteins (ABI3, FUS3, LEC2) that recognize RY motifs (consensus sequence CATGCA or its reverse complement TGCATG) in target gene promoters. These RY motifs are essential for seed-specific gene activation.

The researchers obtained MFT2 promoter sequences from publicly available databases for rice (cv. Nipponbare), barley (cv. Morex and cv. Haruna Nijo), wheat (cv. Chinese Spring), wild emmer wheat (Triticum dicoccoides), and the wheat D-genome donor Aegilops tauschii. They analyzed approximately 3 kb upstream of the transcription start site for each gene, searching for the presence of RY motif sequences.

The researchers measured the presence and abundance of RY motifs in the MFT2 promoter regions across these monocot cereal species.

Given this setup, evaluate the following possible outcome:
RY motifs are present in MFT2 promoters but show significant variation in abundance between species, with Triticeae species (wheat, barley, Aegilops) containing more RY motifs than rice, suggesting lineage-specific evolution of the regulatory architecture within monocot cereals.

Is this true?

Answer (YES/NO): NO